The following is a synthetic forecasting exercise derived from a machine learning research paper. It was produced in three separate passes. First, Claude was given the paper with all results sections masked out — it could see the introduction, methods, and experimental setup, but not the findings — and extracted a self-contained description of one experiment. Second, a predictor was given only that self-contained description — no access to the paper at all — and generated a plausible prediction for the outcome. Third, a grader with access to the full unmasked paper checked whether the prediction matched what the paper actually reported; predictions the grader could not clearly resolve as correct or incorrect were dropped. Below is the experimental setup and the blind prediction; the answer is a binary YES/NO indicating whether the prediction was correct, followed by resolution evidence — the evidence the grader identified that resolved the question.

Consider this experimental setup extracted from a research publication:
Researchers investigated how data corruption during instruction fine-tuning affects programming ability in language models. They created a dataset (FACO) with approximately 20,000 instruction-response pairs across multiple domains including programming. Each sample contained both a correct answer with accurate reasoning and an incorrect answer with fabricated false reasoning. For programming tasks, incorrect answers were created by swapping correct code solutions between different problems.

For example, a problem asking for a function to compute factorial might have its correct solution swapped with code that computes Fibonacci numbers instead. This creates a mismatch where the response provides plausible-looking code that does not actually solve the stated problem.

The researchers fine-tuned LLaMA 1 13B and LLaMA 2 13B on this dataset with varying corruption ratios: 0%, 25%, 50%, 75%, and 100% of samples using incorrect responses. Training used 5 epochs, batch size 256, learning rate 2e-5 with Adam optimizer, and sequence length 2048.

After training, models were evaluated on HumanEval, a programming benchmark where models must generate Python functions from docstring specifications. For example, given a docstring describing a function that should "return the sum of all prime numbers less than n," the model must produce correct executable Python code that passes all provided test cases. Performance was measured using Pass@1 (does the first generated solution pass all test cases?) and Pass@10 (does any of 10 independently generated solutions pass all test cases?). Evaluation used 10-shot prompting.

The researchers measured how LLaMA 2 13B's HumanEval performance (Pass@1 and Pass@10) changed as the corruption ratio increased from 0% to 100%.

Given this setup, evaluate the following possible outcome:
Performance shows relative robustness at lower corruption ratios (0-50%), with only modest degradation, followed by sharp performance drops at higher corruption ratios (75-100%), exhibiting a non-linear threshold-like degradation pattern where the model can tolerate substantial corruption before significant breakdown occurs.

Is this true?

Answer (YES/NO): NO